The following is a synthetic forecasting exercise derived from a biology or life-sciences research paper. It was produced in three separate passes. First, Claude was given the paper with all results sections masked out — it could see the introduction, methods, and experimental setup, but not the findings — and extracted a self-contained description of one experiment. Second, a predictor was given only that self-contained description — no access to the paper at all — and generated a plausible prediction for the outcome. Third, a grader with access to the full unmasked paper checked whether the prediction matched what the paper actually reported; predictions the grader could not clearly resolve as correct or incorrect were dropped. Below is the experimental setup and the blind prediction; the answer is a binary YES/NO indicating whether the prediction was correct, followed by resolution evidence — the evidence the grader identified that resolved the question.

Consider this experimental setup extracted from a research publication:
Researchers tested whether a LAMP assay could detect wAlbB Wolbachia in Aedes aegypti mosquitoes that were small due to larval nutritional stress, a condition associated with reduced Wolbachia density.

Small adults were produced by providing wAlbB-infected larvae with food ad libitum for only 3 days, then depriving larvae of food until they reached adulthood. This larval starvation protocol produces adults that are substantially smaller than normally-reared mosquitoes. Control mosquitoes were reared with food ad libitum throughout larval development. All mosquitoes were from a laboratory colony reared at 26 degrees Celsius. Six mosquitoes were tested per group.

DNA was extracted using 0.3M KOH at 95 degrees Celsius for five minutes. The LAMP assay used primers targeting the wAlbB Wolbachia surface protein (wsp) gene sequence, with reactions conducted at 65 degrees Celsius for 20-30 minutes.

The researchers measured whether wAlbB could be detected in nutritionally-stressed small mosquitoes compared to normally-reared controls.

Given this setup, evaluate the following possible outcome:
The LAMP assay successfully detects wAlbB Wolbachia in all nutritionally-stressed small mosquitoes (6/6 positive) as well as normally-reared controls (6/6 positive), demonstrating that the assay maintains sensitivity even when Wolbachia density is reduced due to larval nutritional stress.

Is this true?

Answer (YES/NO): YES